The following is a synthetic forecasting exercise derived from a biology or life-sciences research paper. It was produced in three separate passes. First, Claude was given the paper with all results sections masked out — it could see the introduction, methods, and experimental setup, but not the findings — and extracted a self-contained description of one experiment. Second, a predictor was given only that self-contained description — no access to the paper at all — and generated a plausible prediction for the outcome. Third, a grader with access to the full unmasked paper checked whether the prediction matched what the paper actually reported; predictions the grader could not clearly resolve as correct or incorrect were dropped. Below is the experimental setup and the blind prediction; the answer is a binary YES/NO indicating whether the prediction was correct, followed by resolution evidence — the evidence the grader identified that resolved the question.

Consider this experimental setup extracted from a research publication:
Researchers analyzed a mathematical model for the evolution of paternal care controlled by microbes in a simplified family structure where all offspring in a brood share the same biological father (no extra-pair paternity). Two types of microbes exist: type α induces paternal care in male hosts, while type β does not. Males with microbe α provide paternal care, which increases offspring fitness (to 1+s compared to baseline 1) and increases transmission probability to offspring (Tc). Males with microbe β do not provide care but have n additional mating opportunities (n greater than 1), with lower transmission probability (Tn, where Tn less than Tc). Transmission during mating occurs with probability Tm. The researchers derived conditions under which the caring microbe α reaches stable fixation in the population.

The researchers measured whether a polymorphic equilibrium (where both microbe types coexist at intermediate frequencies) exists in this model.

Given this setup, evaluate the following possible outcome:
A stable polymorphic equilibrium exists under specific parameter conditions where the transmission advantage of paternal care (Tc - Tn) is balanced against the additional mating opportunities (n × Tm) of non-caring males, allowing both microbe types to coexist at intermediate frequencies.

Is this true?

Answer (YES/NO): NO